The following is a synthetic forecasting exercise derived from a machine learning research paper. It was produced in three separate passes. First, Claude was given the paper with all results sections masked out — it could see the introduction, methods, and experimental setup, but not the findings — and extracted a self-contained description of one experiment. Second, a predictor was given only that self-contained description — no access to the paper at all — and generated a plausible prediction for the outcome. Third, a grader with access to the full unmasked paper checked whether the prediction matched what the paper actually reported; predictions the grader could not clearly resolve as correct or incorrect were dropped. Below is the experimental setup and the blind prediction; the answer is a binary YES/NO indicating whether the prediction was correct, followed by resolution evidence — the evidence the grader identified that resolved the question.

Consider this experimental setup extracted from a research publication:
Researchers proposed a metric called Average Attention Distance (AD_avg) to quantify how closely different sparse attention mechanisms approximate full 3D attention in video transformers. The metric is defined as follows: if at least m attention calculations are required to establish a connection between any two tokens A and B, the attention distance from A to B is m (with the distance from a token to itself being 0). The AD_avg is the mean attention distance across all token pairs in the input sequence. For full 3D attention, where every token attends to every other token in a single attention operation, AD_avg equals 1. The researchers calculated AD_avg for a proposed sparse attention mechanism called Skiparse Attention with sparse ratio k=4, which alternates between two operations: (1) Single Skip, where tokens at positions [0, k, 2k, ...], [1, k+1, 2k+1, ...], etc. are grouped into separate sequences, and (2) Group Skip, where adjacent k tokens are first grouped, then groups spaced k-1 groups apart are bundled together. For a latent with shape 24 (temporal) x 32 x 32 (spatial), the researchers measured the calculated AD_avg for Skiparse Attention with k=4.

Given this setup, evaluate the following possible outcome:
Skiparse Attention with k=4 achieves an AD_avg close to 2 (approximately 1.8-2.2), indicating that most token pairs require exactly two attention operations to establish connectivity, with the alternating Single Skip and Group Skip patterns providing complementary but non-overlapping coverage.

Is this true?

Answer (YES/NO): NO